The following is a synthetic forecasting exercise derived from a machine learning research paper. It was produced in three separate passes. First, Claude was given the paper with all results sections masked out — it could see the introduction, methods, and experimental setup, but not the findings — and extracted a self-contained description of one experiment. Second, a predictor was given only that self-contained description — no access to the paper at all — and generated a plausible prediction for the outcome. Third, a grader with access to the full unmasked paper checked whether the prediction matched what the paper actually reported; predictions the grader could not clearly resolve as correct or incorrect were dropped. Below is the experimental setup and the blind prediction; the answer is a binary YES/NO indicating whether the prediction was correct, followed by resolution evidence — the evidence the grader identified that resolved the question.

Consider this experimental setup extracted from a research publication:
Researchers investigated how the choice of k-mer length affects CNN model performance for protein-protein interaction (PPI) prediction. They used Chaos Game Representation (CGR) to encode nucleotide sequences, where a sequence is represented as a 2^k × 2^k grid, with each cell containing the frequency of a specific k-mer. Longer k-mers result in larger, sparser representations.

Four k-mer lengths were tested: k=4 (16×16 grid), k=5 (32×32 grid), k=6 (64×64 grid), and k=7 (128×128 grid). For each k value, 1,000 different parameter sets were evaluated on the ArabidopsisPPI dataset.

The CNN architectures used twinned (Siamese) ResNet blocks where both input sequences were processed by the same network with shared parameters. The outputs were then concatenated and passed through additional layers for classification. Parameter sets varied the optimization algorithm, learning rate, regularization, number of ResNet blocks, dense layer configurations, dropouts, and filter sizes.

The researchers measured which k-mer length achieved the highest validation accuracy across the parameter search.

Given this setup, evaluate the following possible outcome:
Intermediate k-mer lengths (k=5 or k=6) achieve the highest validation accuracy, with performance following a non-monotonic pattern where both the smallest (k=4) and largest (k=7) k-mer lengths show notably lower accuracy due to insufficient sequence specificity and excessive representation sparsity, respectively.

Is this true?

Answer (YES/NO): NO